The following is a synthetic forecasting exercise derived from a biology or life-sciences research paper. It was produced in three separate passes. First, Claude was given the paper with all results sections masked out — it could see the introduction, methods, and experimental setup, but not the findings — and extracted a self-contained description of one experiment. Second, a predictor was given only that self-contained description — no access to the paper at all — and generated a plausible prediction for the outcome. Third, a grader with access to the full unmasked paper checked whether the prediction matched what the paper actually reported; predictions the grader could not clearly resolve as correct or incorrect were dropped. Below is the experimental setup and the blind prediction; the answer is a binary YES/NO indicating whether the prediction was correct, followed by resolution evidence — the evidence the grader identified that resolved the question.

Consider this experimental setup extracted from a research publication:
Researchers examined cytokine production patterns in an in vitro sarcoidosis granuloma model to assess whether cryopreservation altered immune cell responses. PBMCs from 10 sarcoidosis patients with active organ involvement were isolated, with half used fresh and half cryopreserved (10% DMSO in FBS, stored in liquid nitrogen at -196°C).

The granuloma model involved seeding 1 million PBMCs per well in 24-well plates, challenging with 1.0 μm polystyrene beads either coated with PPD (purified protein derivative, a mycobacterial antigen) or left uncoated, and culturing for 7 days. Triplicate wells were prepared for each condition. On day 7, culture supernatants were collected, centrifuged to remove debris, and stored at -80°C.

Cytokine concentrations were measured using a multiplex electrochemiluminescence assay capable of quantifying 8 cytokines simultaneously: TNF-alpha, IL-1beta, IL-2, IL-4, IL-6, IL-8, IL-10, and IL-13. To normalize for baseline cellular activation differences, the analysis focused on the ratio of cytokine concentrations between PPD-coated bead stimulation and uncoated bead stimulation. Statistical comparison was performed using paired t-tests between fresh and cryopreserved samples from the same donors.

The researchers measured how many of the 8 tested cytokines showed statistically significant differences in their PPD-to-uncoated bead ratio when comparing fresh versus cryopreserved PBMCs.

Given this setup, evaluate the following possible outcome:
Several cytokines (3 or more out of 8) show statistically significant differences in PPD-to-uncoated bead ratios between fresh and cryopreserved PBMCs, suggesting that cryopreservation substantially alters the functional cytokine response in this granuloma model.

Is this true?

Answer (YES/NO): NO